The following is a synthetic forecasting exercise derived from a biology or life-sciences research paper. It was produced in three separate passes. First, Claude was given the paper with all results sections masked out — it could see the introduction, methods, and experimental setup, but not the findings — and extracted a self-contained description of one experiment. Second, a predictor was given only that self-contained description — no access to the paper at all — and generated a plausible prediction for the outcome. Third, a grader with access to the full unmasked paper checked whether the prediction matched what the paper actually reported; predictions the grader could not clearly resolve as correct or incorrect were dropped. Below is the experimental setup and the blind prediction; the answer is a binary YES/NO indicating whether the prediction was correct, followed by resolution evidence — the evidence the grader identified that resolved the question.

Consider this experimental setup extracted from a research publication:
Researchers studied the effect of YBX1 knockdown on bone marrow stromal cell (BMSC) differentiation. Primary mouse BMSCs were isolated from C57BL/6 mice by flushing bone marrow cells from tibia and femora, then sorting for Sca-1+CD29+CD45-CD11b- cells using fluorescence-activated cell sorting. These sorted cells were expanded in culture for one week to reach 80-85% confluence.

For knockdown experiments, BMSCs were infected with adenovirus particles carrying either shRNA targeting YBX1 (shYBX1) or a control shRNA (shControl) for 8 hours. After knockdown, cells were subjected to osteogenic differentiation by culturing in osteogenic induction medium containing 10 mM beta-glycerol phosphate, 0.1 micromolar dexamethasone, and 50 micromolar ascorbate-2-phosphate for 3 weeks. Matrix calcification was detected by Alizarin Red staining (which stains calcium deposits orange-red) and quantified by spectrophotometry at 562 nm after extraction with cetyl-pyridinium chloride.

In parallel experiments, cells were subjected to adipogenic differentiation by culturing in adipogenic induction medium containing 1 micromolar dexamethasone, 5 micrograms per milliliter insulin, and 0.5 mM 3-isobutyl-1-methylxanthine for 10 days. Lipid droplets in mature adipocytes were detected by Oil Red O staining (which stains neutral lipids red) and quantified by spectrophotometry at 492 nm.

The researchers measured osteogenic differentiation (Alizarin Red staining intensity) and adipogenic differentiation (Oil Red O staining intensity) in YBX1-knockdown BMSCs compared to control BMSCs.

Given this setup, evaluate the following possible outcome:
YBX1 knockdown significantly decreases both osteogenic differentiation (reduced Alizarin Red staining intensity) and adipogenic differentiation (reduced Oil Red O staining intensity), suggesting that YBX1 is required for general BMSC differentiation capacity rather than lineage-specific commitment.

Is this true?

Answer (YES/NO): NO